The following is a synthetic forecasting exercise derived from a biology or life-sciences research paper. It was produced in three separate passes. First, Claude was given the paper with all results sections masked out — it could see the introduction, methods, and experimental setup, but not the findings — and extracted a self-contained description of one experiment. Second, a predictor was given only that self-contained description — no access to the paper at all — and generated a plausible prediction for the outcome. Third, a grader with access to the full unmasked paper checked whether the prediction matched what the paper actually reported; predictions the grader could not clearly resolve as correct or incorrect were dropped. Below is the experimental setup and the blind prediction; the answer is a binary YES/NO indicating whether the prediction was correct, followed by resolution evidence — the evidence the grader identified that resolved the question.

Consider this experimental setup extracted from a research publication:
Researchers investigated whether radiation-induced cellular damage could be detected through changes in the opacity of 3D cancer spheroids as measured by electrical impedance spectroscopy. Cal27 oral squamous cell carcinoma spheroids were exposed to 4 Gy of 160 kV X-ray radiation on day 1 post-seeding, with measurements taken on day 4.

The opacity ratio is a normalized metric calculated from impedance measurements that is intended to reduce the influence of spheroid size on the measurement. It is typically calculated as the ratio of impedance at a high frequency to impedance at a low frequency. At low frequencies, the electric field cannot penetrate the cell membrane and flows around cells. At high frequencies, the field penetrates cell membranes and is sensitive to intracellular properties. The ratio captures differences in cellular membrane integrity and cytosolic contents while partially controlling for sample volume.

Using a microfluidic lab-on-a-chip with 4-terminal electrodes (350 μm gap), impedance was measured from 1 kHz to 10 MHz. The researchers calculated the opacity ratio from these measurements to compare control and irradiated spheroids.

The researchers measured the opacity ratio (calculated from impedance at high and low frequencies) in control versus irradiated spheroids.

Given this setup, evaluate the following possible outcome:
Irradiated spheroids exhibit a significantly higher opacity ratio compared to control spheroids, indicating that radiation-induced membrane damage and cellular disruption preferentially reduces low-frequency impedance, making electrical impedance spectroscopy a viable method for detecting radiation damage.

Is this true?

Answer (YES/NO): YES